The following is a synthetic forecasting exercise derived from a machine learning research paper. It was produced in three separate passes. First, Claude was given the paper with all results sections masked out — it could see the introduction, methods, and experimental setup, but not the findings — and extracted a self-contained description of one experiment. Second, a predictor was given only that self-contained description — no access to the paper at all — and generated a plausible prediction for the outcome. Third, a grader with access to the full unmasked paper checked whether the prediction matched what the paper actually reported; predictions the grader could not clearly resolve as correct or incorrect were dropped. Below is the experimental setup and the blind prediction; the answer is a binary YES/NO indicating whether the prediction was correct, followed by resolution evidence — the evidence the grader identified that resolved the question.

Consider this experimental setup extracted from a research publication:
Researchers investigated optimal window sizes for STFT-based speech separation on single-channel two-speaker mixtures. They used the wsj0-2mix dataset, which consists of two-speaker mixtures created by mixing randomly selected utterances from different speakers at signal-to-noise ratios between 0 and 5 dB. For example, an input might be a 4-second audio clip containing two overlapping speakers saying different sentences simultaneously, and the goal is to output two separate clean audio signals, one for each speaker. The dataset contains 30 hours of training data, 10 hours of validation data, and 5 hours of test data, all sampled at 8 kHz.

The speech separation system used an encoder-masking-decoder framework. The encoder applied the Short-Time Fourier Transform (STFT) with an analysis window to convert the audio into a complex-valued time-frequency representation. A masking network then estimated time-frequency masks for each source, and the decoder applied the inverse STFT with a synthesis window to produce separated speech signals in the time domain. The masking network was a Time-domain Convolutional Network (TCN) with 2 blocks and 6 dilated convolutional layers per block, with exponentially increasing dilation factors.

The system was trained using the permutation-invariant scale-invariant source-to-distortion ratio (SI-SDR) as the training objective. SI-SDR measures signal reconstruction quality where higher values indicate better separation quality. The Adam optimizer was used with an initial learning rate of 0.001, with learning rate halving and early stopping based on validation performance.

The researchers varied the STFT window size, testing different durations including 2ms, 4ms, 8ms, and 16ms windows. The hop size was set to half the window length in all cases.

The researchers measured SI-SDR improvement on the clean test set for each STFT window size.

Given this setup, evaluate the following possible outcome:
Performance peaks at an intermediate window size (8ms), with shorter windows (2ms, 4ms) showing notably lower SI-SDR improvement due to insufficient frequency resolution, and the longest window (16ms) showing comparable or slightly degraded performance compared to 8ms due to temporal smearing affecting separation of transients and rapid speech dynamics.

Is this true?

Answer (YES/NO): NO